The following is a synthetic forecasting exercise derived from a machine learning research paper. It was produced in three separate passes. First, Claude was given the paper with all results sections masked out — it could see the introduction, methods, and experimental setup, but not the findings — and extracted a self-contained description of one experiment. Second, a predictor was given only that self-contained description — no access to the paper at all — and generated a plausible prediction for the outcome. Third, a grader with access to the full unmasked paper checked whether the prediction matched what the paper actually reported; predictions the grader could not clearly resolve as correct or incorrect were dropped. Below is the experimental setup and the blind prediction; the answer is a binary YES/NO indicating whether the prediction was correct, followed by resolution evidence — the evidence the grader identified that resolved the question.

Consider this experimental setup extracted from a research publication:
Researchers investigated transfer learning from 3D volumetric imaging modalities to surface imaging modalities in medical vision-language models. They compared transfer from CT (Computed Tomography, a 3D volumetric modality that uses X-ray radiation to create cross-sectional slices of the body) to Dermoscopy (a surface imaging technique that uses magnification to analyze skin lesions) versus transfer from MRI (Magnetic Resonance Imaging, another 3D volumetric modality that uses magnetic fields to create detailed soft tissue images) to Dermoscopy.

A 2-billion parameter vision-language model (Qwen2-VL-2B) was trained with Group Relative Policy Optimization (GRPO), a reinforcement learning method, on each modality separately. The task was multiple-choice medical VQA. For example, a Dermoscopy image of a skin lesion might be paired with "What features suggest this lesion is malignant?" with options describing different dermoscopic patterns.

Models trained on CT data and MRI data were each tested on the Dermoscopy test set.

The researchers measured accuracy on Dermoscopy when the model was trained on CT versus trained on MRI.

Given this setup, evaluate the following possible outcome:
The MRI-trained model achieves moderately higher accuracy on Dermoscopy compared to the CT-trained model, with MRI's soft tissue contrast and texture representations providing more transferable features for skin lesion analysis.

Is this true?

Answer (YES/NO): NO